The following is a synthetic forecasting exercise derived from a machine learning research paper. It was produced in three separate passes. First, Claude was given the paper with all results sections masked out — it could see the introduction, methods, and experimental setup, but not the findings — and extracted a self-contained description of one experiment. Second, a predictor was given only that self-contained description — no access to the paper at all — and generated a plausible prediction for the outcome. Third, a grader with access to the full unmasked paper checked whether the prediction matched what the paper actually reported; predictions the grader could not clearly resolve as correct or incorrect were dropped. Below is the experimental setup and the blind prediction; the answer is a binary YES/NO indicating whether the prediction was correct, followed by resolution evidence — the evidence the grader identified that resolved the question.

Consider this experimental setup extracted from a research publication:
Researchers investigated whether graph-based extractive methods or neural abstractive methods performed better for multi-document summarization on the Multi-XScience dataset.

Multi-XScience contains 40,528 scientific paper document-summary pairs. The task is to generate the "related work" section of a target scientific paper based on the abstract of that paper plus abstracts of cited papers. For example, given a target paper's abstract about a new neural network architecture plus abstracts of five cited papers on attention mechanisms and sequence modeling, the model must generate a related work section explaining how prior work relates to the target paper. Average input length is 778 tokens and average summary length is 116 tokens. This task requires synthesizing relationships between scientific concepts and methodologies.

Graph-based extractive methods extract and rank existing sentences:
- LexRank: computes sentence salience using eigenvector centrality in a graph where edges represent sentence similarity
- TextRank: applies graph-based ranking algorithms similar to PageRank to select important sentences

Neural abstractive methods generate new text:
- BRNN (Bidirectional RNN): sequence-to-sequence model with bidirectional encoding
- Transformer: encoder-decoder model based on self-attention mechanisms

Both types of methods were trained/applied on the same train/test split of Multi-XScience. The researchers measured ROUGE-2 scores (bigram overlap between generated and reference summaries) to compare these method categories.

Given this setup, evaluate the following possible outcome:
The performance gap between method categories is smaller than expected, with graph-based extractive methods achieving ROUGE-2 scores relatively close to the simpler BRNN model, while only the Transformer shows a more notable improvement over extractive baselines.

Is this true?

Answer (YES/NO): NO